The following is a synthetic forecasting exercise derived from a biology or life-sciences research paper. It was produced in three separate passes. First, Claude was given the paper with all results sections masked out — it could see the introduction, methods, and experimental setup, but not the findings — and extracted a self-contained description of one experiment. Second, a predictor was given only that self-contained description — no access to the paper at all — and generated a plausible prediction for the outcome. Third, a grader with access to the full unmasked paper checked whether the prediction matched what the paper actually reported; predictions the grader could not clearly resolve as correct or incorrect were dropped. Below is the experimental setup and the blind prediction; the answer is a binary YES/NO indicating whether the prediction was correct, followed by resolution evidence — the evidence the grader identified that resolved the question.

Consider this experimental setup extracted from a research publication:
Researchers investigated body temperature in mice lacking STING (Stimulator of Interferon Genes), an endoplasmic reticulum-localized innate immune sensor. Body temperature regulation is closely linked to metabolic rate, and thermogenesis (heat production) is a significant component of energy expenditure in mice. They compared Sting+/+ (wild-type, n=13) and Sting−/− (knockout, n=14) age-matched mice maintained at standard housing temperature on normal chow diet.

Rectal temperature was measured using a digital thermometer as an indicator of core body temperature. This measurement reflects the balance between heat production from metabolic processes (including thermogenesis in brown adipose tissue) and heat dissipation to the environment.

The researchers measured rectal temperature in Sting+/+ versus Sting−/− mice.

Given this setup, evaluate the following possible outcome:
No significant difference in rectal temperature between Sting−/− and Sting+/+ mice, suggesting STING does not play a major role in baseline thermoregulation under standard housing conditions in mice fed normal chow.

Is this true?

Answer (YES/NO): NO